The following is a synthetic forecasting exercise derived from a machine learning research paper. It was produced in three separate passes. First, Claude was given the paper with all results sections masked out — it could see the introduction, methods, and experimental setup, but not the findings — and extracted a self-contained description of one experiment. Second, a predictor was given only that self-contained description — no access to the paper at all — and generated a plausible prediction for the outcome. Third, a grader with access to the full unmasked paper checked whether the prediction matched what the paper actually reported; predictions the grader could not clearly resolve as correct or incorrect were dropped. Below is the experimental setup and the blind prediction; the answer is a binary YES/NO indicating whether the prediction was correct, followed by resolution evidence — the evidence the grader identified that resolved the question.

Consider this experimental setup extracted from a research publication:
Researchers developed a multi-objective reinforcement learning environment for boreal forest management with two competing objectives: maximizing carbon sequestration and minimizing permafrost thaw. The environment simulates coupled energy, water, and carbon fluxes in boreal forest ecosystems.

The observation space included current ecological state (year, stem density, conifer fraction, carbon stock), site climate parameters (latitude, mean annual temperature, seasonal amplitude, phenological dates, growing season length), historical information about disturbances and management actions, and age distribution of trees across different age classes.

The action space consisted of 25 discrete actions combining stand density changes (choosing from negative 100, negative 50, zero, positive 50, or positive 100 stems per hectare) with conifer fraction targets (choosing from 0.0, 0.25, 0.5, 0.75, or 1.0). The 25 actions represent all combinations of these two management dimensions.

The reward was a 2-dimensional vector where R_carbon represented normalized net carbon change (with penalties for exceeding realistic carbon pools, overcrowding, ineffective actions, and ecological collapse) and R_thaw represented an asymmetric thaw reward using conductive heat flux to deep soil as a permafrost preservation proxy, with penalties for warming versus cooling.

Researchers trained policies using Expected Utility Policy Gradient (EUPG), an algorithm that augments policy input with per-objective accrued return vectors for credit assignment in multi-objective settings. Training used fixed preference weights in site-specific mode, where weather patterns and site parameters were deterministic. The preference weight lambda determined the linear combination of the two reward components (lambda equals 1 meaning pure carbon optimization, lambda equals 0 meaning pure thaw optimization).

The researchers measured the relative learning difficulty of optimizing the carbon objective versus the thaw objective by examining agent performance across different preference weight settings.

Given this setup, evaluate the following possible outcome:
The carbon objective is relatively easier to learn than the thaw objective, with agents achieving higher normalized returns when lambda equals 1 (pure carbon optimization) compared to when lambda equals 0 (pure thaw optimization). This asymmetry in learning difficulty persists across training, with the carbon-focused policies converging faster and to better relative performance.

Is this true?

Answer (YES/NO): YES